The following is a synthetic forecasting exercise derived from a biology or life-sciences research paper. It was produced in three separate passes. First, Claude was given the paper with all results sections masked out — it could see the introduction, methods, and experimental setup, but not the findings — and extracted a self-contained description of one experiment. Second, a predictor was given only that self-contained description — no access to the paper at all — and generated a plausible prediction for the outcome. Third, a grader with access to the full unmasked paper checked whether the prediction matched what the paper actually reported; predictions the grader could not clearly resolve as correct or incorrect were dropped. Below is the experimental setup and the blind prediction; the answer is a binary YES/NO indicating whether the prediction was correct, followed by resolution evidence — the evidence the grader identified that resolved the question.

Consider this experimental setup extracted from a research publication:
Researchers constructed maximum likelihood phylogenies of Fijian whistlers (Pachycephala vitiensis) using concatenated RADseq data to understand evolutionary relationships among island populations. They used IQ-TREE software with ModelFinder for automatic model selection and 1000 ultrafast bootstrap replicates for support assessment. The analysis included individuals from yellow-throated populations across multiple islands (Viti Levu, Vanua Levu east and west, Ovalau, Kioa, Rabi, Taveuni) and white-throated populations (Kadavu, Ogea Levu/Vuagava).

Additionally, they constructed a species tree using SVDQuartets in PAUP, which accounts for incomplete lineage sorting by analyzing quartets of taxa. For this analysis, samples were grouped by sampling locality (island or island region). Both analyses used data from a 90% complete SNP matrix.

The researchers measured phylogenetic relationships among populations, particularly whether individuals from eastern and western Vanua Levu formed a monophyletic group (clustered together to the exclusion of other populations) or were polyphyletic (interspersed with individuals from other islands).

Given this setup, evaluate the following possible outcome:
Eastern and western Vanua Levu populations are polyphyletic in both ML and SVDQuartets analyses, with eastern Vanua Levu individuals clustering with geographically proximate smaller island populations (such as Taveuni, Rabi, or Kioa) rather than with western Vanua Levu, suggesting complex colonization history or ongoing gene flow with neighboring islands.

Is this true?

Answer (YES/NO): YES